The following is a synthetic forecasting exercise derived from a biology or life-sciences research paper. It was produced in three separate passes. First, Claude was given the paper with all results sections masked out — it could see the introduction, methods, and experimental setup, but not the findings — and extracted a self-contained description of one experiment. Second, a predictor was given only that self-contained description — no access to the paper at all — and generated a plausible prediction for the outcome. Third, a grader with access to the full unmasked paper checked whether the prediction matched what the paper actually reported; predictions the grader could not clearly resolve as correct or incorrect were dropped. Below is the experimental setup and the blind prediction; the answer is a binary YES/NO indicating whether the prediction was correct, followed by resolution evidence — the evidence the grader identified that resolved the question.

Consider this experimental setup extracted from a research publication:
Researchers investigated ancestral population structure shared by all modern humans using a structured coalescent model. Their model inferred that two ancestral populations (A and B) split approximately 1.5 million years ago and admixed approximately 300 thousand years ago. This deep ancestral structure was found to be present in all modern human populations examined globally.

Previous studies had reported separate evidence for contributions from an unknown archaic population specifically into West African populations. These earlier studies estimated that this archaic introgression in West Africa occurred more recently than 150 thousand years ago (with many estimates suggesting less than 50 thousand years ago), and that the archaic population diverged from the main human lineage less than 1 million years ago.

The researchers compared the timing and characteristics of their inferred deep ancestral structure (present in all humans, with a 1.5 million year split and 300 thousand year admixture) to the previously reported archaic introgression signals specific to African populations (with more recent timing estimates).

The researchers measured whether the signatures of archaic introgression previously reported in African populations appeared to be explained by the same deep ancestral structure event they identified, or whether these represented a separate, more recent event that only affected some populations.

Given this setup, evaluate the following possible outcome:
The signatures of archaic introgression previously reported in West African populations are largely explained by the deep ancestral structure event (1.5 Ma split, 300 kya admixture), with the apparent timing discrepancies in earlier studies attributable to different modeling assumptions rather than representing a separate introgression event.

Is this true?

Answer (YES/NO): NO